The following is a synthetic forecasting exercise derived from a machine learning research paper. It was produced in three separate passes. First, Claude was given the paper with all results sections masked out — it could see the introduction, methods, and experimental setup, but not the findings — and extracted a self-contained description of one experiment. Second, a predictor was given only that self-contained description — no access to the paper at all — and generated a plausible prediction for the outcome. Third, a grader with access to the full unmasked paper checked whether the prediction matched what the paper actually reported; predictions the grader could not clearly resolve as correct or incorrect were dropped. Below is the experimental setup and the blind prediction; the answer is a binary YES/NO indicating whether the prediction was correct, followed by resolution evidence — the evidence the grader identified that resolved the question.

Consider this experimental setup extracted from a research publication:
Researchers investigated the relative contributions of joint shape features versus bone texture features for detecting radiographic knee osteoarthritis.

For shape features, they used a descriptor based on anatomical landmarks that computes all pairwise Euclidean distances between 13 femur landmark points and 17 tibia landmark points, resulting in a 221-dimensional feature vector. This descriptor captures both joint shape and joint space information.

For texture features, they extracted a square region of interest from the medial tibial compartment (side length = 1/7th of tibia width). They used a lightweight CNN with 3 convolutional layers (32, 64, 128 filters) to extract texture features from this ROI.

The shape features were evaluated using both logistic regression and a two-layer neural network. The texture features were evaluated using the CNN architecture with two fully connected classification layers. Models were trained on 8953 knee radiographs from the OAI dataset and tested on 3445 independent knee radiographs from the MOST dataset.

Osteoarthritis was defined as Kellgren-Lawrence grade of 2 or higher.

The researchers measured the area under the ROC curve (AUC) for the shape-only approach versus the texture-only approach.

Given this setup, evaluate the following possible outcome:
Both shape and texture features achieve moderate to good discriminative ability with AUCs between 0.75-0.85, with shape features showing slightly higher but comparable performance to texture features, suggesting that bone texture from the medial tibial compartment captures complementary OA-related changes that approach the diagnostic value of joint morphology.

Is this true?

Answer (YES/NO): NO